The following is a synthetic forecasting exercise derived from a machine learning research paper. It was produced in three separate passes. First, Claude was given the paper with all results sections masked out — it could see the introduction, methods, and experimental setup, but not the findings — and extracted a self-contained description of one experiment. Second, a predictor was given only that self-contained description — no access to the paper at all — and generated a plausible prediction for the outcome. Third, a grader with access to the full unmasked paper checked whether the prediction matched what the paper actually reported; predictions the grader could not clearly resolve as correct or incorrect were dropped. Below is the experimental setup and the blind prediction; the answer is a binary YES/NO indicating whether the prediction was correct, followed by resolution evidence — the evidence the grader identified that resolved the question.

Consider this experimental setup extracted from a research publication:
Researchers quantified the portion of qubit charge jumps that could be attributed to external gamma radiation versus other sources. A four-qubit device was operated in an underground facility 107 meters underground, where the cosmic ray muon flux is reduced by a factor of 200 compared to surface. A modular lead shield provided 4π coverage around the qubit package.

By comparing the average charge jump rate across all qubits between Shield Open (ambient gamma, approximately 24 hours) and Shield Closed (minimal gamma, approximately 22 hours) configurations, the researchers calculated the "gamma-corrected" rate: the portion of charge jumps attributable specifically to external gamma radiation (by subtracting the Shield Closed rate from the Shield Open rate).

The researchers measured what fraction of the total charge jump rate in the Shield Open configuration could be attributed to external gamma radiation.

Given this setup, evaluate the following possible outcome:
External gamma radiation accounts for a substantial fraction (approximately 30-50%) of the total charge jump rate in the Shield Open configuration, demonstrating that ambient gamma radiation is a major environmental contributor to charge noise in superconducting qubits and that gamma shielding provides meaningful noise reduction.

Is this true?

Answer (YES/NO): NO